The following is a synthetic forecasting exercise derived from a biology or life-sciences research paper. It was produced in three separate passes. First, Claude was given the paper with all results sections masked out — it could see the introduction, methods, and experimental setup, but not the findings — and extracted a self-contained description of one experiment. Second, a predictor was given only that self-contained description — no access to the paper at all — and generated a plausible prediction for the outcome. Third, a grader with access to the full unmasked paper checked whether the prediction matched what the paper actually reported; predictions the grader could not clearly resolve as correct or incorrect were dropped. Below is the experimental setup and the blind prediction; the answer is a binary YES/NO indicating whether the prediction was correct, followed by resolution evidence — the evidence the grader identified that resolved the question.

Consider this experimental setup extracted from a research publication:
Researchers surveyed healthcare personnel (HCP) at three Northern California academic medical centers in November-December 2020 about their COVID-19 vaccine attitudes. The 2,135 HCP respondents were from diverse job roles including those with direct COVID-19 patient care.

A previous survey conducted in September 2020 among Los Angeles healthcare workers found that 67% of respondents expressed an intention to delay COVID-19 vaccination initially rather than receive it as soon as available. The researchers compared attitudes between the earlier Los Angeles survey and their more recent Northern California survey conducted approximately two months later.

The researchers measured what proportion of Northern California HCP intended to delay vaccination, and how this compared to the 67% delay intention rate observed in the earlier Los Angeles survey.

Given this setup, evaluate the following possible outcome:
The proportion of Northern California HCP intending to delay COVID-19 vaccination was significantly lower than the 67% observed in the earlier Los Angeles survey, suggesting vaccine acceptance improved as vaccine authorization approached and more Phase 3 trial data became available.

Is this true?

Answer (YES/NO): YES